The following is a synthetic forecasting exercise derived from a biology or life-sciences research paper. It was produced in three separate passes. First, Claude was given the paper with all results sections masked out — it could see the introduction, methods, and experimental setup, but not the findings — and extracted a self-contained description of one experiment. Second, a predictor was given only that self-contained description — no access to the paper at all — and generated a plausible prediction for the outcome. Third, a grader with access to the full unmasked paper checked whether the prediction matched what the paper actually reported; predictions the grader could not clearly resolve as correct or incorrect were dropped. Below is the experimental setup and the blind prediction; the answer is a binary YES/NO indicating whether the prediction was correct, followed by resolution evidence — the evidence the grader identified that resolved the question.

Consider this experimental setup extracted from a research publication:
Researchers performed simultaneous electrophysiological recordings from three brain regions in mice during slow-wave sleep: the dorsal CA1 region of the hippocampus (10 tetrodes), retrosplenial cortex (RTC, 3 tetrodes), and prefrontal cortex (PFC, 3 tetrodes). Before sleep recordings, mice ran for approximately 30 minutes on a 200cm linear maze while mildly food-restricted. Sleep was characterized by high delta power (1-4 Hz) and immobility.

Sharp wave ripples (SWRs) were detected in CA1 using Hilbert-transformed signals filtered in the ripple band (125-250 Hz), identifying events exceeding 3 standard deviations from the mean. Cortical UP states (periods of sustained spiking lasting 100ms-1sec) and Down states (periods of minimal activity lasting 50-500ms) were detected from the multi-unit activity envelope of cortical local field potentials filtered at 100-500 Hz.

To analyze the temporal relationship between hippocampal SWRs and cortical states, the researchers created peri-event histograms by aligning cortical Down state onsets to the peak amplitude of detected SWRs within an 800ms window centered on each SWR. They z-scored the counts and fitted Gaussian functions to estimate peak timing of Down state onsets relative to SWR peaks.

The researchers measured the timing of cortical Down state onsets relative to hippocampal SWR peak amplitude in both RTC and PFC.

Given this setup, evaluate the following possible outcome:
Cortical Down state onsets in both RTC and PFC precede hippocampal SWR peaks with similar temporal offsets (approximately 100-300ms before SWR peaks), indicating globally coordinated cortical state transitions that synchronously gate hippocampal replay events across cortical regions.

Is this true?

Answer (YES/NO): NO